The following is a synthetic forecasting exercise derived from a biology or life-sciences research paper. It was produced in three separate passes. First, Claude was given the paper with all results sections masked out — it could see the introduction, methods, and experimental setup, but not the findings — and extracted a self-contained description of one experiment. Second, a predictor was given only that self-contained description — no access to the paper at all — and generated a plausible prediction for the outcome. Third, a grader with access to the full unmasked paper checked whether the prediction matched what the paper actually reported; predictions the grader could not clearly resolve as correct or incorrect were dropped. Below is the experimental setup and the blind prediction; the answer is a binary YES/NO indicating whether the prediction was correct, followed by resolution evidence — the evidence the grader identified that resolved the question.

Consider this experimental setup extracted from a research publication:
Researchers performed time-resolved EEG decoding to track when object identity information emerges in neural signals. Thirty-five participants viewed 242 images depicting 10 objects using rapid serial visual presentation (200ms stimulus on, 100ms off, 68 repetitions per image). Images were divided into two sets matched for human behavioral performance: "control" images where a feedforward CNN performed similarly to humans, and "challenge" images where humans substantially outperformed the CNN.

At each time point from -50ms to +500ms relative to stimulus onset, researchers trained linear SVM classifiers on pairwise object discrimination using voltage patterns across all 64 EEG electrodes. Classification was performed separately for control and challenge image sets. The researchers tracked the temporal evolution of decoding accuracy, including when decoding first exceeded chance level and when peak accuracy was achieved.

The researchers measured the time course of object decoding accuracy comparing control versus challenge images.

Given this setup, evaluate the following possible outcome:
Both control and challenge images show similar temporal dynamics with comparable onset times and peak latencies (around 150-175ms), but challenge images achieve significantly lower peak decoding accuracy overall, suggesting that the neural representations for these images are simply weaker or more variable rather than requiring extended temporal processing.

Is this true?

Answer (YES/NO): NO